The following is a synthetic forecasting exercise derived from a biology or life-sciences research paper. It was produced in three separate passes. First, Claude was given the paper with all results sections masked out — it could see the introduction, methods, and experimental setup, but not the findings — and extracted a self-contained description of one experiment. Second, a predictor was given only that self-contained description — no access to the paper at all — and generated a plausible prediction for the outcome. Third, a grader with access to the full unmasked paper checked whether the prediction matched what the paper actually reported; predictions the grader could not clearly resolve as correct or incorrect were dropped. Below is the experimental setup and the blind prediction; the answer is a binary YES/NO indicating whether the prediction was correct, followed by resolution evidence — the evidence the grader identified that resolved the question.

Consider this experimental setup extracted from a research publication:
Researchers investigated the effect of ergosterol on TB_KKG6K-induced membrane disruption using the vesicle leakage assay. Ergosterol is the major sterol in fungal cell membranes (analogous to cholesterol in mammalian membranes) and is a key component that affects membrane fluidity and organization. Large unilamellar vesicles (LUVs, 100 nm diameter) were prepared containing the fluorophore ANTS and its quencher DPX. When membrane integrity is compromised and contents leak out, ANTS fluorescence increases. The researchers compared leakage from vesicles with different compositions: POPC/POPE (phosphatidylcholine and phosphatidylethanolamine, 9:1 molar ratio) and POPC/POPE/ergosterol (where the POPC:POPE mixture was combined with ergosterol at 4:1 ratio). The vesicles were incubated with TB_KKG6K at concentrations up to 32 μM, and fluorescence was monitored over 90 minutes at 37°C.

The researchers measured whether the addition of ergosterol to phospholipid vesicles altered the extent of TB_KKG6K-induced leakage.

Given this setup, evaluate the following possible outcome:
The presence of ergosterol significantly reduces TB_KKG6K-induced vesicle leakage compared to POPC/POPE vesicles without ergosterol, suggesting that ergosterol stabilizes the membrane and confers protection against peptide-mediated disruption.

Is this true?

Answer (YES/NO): YES